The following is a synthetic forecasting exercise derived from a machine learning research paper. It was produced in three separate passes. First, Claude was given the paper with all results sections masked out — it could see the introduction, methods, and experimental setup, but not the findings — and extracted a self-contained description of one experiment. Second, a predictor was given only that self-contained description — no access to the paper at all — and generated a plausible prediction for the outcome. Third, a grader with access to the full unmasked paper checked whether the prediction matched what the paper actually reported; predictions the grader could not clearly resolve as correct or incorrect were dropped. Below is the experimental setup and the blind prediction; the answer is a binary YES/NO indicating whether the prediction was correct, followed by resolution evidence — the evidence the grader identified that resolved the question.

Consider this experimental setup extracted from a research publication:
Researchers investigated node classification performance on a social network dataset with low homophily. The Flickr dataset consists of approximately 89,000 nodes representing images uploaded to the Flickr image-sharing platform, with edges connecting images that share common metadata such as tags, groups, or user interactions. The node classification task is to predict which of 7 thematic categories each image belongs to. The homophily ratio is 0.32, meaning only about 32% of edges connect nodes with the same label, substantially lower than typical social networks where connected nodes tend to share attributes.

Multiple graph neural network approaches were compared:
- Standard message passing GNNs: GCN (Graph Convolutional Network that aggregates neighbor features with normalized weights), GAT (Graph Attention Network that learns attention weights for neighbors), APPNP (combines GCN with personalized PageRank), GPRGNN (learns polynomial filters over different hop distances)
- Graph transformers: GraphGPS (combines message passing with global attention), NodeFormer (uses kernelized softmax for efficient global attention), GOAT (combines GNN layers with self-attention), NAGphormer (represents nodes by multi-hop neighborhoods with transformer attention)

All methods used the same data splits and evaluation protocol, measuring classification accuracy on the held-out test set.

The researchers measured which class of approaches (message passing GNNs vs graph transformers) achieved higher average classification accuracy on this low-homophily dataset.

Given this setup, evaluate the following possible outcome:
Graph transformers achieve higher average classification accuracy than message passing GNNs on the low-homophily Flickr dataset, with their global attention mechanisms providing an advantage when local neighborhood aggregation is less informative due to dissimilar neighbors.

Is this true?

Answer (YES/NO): NO